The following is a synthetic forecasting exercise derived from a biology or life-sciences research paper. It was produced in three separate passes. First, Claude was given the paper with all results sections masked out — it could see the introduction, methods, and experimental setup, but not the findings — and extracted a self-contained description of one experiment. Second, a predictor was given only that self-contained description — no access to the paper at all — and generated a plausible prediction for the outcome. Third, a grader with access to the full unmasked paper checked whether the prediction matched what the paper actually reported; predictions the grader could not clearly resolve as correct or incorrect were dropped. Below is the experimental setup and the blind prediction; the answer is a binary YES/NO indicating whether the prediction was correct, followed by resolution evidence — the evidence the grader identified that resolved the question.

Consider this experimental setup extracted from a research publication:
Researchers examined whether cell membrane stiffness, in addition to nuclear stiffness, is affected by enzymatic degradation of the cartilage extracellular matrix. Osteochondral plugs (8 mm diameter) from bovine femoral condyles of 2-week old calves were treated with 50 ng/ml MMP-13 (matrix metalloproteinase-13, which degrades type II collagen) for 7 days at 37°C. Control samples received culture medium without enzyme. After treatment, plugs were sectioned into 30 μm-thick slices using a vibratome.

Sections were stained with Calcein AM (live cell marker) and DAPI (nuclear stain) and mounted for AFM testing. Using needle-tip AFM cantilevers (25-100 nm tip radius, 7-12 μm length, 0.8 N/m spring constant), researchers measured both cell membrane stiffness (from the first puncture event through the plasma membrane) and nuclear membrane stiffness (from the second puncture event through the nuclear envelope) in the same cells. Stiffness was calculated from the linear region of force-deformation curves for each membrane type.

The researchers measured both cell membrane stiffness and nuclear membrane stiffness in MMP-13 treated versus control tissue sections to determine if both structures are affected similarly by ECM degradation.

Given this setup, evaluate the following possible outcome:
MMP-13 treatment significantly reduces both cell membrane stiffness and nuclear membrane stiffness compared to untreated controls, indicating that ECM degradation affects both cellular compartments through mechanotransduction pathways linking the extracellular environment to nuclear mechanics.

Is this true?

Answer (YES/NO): YES